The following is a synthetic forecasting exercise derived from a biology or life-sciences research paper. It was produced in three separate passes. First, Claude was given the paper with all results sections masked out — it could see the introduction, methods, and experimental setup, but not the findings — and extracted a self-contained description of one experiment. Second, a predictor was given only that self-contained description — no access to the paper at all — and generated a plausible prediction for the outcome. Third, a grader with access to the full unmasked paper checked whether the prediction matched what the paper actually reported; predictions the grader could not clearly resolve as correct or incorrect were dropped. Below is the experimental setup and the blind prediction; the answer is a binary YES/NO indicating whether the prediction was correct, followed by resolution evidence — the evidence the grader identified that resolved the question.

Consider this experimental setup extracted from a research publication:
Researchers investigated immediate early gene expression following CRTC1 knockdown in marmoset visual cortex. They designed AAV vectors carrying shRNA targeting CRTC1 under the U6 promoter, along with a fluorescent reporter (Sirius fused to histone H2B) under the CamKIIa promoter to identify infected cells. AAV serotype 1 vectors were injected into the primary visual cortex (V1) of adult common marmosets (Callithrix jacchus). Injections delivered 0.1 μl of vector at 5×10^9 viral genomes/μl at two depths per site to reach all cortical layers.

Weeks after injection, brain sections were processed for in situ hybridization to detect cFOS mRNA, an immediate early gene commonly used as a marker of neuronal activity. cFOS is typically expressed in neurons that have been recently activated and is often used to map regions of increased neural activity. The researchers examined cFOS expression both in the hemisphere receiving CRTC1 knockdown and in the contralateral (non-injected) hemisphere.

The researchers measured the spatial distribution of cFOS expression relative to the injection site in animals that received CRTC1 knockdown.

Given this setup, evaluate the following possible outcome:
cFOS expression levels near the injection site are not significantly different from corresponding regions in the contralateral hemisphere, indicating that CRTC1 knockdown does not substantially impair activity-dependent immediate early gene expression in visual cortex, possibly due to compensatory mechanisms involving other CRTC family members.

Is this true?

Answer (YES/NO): NO